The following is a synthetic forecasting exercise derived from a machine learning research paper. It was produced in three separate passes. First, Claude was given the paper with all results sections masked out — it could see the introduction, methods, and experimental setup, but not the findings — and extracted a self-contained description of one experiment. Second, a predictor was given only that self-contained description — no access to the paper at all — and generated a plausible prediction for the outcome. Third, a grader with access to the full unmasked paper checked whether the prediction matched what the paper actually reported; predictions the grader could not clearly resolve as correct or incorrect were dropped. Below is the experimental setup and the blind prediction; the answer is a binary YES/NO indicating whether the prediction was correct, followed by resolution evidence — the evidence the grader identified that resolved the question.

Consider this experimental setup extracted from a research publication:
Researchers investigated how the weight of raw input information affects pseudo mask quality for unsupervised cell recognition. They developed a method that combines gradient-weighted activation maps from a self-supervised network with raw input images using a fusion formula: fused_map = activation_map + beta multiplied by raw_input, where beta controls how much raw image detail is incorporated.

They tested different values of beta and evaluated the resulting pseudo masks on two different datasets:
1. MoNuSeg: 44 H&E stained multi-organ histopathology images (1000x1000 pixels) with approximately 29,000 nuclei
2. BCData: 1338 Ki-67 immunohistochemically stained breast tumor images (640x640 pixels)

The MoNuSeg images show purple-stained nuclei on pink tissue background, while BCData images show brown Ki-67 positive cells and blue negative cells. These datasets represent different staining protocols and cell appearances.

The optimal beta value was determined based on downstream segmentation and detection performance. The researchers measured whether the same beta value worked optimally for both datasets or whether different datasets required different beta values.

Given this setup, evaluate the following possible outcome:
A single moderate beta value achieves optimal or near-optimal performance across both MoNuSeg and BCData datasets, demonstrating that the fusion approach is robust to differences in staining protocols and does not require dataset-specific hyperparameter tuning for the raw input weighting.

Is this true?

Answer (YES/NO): NO